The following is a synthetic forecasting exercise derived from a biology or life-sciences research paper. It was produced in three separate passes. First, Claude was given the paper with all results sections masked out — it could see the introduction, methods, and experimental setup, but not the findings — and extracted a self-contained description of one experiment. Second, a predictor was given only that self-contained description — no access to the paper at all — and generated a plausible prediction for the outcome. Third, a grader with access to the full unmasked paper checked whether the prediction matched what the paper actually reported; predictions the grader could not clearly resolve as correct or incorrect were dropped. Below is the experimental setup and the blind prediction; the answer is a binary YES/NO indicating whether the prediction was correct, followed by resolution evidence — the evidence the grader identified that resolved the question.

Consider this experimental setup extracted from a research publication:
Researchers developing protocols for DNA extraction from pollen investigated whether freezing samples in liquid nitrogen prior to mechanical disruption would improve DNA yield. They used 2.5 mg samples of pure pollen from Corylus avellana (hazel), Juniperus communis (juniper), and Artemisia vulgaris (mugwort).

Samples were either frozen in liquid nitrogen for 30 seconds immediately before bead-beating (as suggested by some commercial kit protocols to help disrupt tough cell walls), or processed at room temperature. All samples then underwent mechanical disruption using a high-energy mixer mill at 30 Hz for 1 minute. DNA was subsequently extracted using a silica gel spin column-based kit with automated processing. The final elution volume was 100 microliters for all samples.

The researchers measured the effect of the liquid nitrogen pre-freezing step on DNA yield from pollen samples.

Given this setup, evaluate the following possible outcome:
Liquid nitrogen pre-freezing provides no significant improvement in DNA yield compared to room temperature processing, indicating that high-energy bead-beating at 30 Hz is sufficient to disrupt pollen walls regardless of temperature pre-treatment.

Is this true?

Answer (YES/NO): YES